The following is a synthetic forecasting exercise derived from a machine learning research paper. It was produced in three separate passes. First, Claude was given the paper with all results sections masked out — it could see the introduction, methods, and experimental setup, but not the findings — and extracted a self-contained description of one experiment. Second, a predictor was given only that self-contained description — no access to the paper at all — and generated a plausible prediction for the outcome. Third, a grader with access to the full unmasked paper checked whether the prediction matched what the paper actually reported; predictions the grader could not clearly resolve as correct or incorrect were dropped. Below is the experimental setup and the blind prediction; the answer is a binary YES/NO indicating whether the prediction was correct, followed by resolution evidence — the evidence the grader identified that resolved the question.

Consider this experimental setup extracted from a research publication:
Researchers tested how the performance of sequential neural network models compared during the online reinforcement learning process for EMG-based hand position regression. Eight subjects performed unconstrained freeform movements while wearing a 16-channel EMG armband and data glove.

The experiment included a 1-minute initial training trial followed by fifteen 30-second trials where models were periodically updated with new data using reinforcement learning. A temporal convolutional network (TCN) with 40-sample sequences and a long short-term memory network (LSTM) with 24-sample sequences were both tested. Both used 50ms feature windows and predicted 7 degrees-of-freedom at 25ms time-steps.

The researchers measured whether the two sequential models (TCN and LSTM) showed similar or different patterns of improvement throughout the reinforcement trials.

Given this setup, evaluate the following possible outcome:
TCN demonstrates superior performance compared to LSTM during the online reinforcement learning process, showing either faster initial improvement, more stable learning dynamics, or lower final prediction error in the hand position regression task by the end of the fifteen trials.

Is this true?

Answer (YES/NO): NO